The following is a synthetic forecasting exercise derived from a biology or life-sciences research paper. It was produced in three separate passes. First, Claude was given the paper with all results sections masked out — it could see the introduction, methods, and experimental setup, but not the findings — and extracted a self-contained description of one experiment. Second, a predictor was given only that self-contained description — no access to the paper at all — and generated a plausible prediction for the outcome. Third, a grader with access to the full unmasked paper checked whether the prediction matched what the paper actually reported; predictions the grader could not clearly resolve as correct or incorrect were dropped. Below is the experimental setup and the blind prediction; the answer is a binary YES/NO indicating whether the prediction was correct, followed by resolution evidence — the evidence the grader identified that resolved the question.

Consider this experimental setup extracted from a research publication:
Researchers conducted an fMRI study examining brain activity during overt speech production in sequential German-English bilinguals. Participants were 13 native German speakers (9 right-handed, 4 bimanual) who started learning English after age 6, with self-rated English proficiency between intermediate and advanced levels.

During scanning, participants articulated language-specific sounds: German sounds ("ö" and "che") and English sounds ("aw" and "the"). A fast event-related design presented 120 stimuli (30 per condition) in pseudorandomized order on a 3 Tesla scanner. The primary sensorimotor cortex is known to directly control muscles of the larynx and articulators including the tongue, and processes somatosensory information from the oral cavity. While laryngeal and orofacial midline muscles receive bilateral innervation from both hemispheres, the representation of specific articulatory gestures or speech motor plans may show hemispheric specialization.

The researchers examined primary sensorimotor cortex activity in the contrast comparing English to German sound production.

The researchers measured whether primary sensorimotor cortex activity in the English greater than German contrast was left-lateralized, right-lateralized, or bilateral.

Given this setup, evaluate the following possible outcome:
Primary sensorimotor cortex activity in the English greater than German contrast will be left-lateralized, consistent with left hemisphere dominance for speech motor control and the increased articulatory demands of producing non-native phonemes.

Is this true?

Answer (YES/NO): YES